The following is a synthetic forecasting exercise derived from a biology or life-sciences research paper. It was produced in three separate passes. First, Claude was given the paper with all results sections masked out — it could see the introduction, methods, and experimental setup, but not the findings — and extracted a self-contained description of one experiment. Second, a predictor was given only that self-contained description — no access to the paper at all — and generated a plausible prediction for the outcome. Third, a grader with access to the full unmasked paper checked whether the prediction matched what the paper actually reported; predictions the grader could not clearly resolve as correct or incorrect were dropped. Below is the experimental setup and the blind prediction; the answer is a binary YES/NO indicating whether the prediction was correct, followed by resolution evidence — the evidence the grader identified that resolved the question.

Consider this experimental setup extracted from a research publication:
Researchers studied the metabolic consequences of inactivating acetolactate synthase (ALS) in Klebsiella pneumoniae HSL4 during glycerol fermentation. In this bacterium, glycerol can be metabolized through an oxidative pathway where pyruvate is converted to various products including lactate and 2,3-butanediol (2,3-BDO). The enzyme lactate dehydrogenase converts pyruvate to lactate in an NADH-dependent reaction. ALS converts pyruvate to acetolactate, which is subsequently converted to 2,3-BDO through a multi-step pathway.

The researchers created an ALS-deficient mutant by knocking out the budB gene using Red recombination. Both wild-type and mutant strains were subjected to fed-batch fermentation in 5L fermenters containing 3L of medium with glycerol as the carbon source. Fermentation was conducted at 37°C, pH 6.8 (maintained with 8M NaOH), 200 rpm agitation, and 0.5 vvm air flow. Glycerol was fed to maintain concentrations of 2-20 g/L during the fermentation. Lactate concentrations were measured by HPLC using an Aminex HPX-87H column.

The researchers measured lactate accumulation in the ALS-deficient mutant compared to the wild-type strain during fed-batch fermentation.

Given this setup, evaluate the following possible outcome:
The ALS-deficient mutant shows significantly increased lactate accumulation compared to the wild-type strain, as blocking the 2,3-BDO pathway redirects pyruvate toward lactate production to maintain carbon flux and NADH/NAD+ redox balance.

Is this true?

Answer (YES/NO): YES